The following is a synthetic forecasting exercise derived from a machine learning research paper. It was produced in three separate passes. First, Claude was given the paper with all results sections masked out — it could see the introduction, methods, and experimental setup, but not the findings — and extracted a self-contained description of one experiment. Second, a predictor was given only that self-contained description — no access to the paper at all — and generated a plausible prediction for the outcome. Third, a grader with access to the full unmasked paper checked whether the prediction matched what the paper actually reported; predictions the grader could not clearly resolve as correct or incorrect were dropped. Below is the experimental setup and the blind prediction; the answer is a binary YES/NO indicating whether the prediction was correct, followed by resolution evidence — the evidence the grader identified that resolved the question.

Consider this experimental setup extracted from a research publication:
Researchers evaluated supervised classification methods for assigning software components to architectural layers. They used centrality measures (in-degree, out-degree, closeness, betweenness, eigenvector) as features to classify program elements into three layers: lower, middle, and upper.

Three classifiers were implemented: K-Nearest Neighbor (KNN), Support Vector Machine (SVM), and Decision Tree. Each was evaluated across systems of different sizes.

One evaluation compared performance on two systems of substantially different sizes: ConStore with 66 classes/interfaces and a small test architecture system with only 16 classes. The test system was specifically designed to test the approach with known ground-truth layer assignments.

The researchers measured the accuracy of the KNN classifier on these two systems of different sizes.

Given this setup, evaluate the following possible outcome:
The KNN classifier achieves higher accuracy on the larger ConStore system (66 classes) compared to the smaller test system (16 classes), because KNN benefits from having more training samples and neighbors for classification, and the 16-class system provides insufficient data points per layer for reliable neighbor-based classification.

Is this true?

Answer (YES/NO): YES